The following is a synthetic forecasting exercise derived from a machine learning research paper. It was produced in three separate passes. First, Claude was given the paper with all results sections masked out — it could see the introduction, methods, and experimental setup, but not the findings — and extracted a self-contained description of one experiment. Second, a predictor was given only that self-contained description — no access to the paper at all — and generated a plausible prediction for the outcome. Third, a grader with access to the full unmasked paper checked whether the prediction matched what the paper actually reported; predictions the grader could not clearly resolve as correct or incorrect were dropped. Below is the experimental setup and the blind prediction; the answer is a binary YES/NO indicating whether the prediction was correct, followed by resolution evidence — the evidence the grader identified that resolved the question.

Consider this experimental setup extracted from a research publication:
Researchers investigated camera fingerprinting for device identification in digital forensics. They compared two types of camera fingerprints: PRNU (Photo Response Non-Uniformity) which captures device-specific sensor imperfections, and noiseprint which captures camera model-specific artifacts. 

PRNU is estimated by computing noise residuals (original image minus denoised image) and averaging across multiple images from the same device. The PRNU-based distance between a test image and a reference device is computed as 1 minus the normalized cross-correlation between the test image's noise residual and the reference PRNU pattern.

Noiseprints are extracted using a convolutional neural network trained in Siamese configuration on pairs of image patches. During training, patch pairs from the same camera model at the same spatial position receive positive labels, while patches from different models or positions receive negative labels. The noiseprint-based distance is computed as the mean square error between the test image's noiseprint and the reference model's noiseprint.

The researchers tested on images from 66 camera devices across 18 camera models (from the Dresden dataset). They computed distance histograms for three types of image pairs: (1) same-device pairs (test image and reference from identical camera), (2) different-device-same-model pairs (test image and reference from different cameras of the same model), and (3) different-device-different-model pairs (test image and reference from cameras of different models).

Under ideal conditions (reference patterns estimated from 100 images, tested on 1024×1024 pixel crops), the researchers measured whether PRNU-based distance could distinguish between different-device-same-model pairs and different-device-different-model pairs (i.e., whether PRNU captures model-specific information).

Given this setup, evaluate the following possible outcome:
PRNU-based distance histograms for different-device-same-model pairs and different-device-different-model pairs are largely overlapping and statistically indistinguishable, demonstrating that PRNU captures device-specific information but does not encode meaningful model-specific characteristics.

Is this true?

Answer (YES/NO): YES